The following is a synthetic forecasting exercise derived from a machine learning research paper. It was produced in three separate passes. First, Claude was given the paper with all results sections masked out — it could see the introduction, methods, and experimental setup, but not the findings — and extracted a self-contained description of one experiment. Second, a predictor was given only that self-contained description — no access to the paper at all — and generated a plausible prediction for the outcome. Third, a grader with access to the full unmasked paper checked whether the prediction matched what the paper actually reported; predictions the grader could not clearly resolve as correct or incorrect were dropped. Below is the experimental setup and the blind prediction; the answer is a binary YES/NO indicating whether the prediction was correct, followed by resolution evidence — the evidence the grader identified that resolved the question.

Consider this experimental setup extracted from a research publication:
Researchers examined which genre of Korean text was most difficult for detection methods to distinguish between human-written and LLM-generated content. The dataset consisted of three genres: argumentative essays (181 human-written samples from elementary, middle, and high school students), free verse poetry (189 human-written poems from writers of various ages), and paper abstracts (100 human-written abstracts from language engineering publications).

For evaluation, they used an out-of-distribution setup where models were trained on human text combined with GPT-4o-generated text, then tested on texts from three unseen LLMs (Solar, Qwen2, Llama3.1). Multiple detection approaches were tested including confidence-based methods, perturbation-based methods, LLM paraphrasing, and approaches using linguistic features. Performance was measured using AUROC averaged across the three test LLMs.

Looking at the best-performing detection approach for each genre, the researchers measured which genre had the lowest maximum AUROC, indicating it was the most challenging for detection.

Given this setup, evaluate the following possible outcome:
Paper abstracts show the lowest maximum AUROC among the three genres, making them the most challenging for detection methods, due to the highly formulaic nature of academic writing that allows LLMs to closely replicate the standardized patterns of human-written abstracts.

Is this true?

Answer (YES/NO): NO